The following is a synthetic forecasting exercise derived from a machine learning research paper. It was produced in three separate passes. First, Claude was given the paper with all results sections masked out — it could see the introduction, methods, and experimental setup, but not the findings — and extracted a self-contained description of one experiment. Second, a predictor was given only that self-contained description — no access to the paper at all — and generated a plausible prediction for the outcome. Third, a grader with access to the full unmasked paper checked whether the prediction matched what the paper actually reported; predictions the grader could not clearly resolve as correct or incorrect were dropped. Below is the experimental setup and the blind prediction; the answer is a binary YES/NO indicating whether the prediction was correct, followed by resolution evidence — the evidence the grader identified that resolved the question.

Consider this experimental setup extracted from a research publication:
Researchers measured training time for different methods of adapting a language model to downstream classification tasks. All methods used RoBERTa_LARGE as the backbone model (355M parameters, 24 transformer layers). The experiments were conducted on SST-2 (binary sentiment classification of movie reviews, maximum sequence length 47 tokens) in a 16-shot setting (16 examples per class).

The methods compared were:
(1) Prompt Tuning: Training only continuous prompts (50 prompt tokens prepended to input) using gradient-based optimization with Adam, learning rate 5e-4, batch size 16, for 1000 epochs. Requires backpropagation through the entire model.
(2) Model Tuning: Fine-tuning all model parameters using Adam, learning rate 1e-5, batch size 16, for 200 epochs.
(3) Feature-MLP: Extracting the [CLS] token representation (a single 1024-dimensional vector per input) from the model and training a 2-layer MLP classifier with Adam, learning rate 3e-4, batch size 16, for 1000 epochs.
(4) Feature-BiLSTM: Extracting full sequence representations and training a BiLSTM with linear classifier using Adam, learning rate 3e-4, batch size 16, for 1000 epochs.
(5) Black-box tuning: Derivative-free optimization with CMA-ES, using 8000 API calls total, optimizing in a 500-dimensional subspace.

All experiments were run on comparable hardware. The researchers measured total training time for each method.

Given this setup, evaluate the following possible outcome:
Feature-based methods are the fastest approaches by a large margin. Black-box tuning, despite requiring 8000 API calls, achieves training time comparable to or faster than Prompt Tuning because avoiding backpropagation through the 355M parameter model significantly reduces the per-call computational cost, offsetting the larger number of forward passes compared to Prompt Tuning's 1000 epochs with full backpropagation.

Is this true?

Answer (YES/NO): NO